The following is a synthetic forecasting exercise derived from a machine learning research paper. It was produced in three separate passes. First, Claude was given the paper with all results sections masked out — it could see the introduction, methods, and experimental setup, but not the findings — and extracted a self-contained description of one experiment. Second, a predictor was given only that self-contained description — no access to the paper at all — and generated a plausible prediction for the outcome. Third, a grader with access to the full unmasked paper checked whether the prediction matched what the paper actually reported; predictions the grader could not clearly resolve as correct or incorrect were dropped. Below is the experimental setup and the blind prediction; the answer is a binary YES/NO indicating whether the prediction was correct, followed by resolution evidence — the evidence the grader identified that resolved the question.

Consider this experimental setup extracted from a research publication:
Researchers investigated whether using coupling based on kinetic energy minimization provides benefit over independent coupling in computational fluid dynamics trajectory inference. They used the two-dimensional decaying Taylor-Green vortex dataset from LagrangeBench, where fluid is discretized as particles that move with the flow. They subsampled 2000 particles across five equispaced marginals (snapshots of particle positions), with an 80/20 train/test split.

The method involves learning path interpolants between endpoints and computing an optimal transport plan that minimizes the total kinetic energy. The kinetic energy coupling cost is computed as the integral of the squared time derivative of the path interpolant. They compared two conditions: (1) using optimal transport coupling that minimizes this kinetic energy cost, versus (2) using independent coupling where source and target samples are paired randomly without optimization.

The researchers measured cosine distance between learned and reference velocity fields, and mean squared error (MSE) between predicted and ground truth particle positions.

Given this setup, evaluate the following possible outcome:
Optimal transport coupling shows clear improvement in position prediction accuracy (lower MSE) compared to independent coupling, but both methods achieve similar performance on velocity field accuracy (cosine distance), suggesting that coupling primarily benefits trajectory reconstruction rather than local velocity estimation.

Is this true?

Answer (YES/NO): NO